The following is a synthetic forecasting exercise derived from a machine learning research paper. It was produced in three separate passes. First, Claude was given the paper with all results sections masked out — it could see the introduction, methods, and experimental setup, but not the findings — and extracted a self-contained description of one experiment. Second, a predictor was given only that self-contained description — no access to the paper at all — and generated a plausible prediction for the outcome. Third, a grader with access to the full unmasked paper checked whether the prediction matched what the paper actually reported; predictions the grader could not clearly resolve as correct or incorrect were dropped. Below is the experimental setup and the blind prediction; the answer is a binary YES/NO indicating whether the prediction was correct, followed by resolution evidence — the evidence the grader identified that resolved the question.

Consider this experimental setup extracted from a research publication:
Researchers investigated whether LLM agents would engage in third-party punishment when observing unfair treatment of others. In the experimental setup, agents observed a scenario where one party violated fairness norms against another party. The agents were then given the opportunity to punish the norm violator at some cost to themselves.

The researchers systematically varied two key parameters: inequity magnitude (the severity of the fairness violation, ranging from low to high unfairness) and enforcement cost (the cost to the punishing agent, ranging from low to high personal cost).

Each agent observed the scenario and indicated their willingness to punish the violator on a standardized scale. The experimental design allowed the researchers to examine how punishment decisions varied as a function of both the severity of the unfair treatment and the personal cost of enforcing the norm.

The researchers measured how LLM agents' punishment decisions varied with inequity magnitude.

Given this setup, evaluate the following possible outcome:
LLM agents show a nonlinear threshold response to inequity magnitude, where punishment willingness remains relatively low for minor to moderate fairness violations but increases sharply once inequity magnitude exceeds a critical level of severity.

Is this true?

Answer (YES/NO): YES